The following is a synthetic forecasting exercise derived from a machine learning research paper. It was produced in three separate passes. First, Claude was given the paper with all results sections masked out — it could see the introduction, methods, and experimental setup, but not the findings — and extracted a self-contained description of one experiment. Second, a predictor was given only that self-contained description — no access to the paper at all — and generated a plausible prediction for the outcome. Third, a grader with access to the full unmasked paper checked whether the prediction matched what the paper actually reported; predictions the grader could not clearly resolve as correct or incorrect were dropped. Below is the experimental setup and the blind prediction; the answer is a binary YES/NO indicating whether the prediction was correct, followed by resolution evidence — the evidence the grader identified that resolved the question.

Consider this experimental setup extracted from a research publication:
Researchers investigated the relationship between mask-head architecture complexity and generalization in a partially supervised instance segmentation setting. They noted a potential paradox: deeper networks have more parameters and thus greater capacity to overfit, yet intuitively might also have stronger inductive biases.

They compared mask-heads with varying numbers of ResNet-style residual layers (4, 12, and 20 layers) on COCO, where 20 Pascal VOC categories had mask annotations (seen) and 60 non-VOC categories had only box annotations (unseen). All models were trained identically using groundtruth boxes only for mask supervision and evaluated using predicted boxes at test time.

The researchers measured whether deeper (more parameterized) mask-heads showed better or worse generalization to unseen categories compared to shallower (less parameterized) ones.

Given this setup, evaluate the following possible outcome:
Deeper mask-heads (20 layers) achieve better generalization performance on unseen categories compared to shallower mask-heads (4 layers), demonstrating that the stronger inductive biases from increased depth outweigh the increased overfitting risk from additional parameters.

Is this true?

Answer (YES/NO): YES